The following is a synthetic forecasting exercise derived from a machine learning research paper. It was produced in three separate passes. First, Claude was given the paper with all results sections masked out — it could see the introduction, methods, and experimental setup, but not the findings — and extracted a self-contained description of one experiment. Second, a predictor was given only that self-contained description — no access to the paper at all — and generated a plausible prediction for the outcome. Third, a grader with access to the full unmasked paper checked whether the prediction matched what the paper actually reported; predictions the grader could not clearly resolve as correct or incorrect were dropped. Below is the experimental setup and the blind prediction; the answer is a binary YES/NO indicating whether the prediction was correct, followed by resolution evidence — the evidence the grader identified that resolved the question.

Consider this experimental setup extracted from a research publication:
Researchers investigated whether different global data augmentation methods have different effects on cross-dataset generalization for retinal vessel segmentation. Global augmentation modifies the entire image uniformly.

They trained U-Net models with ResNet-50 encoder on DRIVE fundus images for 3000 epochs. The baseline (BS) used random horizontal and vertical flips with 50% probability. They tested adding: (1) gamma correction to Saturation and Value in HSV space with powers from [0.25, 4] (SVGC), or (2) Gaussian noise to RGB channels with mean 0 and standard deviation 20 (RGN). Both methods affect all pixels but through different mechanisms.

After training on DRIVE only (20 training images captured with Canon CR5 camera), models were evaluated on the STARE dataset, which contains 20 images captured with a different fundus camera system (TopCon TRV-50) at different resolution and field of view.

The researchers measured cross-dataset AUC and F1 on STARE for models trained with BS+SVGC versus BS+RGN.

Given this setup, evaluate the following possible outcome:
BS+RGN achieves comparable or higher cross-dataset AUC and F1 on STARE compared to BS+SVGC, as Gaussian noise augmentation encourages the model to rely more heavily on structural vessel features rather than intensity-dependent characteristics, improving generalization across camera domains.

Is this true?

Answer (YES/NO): NO